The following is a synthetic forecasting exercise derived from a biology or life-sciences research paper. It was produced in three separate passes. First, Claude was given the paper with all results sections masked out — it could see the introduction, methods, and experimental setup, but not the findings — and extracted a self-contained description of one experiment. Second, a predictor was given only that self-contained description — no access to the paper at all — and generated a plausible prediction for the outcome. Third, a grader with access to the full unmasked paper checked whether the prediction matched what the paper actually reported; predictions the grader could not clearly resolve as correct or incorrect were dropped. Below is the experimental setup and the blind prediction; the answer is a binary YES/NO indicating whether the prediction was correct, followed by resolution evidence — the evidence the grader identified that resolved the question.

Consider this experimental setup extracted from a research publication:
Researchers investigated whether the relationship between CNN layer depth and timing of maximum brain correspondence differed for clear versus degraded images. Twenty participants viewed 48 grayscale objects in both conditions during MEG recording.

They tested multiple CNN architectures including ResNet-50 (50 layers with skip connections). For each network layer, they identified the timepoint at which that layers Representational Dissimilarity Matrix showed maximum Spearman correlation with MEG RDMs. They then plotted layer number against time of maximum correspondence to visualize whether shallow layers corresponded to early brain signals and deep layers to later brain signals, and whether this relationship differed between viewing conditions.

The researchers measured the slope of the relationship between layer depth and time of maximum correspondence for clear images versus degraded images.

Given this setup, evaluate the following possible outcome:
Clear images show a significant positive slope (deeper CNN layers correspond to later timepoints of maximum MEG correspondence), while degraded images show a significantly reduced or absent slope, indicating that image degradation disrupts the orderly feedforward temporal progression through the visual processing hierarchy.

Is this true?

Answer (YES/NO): YES